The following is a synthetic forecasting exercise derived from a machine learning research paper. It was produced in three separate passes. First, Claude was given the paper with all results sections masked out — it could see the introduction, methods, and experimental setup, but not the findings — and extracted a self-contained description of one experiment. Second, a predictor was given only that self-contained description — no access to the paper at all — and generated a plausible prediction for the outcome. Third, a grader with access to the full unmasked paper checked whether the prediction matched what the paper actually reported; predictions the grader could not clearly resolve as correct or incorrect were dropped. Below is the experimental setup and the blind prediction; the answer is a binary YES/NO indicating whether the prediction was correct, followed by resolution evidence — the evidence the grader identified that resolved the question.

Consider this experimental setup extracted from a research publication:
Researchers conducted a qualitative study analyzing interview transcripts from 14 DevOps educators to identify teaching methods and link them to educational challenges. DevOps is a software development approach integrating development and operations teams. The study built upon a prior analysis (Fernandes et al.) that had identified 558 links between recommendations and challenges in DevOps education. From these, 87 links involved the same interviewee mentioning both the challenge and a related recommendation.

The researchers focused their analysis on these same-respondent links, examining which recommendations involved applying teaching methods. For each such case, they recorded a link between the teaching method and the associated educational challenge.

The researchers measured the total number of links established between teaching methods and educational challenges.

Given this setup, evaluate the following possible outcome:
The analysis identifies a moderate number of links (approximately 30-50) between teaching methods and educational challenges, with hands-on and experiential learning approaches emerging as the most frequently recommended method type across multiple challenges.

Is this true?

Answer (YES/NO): NO